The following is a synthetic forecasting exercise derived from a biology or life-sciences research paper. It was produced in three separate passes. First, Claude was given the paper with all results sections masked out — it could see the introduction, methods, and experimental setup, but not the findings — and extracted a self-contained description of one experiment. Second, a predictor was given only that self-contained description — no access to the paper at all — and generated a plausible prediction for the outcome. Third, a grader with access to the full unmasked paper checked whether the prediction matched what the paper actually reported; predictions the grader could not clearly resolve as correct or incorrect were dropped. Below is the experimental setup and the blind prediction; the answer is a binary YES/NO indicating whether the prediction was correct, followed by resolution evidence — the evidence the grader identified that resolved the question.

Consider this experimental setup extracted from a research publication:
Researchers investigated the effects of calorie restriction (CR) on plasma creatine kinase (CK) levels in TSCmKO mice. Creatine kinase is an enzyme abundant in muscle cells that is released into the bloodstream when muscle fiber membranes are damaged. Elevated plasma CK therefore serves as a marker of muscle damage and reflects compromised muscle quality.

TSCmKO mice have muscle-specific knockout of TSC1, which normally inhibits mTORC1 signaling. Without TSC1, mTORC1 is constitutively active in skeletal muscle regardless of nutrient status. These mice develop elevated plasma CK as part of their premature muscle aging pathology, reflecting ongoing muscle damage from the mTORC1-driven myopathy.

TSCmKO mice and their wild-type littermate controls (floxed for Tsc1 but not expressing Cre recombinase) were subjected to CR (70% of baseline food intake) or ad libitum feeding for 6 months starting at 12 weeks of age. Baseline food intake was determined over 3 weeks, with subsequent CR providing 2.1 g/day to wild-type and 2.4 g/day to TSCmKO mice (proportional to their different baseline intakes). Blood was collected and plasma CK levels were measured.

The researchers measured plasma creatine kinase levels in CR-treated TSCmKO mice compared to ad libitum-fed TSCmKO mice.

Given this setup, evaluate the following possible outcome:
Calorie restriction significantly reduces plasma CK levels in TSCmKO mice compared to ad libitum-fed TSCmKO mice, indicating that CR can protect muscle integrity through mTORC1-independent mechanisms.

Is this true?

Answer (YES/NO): YES